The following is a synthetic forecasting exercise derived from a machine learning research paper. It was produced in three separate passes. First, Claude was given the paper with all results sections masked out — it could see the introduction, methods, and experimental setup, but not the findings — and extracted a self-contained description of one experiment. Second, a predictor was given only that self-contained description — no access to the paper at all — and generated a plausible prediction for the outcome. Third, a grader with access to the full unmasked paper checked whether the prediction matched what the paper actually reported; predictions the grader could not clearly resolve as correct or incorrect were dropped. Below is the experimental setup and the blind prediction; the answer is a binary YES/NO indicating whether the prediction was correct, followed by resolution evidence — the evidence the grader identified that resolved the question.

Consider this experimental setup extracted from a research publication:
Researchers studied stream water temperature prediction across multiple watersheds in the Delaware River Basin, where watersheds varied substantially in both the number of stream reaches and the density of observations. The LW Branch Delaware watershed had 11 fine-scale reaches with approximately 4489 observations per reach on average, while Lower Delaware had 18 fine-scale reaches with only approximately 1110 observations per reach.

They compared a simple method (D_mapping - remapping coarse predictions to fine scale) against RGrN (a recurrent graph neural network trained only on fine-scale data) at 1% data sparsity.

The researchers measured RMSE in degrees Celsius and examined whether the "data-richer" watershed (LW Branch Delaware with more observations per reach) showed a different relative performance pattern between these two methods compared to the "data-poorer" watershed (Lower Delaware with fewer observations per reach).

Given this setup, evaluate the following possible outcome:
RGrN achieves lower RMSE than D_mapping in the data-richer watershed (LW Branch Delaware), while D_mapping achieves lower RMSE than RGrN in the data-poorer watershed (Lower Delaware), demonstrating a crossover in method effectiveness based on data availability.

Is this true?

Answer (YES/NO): NO